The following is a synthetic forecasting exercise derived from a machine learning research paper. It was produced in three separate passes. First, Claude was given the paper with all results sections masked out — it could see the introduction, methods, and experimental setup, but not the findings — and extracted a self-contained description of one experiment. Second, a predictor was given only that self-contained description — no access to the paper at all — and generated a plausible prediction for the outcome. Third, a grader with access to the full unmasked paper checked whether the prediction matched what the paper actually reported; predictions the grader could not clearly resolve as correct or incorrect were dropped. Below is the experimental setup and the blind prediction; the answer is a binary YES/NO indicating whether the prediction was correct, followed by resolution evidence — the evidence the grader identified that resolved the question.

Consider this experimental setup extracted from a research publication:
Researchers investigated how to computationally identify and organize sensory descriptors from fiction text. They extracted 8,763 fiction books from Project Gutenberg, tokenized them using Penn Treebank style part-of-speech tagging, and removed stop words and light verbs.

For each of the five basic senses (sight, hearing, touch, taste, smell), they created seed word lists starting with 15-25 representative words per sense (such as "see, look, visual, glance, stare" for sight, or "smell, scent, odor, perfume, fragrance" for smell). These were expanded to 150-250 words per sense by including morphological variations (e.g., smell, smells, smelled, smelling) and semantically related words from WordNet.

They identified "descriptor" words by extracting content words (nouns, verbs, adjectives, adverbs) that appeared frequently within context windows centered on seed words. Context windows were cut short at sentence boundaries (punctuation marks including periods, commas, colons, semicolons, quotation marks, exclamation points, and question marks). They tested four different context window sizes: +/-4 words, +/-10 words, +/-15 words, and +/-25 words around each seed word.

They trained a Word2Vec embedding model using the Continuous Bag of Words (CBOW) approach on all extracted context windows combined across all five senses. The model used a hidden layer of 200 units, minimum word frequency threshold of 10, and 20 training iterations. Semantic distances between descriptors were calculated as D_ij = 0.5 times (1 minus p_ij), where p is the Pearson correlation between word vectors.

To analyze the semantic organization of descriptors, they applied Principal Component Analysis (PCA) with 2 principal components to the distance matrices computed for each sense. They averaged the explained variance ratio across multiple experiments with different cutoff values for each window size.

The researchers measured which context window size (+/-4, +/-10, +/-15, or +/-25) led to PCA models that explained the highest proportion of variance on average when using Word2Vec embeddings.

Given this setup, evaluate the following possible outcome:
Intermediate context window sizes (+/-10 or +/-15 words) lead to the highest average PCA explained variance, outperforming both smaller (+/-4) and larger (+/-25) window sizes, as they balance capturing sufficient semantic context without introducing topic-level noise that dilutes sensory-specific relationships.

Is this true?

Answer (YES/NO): NO